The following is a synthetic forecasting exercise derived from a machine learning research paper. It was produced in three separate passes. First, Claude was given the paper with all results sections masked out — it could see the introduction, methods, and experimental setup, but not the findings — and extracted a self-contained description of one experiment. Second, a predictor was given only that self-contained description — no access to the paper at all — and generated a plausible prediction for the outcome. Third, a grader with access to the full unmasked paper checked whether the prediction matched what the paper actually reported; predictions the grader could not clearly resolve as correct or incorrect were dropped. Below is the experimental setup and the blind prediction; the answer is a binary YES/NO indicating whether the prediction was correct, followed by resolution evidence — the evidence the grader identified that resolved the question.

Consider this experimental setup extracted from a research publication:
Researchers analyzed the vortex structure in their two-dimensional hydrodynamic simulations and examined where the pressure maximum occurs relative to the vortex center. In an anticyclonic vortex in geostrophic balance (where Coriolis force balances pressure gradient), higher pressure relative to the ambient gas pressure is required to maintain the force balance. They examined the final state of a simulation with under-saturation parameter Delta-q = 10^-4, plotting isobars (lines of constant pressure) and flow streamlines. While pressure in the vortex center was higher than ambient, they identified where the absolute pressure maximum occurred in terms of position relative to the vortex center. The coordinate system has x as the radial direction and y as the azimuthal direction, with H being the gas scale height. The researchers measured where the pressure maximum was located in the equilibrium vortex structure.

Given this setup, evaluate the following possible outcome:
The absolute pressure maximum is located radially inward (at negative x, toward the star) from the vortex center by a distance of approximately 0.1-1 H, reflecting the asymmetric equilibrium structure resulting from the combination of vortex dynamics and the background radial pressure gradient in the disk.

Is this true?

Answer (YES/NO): NO